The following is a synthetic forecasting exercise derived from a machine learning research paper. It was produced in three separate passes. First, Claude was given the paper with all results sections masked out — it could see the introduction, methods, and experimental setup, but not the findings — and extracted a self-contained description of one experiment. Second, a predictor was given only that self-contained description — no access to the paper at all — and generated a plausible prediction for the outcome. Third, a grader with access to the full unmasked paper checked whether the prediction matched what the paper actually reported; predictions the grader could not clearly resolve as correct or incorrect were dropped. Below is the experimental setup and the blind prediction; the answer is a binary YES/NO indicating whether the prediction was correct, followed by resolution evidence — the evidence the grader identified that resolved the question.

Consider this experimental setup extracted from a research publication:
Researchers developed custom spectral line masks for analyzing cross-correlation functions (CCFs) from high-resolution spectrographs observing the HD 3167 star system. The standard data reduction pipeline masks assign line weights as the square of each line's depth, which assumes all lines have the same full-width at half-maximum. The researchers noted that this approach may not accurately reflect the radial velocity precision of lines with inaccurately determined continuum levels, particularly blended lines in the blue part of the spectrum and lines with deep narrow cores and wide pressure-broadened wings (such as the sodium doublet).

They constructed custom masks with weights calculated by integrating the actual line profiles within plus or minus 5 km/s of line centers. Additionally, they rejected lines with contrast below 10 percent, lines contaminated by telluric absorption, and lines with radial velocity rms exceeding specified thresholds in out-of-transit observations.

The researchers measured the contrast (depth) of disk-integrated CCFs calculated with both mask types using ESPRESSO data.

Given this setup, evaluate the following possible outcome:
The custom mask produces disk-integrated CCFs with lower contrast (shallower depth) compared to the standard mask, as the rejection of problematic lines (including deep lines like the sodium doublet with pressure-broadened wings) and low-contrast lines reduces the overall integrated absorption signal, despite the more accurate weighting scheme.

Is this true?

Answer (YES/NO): YES